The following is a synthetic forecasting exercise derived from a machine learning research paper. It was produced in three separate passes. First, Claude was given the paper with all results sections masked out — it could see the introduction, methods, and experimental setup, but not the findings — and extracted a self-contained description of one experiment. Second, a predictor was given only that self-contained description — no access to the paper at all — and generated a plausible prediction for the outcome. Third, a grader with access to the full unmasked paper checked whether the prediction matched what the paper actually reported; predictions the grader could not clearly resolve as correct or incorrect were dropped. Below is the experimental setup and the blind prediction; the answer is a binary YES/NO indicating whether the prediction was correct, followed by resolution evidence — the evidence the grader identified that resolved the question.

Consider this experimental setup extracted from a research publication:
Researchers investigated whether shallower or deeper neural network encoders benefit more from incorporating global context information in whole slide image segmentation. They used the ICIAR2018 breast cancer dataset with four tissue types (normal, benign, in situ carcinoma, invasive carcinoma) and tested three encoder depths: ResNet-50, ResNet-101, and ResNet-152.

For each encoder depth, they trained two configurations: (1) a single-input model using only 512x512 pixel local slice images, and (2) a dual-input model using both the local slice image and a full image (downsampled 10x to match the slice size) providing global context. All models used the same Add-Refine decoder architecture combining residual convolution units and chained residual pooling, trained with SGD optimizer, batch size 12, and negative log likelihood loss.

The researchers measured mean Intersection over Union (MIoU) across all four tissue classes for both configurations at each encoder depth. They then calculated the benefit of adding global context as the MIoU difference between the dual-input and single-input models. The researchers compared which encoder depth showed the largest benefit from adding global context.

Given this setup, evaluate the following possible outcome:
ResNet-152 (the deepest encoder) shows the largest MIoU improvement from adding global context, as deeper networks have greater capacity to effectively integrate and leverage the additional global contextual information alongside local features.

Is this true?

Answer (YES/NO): NO